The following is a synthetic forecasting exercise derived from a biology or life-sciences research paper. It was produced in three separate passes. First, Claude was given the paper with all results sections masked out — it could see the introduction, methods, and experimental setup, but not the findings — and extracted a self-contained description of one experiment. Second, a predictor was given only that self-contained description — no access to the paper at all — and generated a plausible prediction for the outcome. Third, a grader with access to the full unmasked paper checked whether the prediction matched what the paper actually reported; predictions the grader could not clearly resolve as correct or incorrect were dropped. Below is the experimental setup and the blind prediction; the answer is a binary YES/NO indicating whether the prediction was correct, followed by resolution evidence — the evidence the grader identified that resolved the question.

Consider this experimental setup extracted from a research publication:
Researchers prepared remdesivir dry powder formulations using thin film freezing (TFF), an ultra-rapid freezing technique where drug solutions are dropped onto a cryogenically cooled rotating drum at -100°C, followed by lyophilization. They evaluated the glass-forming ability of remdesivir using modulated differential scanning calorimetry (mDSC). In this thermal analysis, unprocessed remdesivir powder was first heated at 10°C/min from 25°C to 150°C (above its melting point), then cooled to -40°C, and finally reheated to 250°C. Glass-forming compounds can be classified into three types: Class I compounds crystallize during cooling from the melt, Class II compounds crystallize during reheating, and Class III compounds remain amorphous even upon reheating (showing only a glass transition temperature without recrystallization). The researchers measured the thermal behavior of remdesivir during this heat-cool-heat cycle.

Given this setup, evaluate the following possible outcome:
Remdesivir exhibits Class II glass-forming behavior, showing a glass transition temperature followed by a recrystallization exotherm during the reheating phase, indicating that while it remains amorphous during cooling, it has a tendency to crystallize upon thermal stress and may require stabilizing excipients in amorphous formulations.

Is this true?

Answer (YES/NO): NO